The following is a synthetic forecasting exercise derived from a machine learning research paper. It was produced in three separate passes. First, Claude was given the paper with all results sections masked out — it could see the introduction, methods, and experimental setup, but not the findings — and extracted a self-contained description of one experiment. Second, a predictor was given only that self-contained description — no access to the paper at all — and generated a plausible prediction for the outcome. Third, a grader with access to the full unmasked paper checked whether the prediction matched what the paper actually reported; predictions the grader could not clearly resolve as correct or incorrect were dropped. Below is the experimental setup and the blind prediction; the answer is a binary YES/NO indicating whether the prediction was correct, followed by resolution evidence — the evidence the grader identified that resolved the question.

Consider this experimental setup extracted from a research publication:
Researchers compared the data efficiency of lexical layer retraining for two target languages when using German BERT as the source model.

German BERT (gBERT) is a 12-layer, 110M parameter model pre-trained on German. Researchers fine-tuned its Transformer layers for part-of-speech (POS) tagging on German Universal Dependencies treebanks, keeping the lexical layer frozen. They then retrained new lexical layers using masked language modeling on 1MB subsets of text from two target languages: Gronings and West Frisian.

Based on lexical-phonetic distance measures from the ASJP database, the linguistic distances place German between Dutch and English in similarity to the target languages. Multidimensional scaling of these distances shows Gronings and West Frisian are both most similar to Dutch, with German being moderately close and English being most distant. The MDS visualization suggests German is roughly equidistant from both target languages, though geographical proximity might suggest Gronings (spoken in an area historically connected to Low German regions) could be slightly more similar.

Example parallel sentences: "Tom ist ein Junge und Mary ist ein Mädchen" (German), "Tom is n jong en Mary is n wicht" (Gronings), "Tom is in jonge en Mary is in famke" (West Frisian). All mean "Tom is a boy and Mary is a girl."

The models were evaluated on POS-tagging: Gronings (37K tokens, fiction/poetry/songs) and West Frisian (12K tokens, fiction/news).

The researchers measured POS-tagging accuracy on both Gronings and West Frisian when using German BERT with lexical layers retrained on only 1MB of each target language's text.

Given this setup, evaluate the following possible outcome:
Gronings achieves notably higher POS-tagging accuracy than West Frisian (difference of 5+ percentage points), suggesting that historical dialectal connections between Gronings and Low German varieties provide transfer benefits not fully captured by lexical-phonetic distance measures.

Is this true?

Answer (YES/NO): NO